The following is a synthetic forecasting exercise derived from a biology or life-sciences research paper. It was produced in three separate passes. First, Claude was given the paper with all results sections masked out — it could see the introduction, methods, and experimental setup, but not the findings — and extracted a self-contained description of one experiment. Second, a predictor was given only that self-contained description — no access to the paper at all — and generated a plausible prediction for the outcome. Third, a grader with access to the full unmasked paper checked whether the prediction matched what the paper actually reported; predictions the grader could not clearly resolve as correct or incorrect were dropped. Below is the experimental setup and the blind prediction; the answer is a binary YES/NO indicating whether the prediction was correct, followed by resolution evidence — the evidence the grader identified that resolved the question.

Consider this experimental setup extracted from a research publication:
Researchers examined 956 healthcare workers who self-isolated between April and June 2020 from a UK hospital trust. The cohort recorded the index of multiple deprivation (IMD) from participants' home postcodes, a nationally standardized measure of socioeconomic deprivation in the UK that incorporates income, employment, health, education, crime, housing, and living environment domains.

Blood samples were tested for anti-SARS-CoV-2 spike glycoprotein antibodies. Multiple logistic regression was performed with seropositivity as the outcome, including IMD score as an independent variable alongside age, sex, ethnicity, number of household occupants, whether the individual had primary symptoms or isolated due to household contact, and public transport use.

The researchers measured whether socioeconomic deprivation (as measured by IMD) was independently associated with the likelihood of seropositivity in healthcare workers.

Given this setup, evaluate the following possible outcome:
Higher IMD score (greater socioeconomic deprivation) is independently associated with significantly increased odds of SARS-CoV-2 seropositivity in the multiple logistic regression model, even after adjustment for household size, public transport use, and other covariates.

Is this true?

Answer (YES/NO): NO